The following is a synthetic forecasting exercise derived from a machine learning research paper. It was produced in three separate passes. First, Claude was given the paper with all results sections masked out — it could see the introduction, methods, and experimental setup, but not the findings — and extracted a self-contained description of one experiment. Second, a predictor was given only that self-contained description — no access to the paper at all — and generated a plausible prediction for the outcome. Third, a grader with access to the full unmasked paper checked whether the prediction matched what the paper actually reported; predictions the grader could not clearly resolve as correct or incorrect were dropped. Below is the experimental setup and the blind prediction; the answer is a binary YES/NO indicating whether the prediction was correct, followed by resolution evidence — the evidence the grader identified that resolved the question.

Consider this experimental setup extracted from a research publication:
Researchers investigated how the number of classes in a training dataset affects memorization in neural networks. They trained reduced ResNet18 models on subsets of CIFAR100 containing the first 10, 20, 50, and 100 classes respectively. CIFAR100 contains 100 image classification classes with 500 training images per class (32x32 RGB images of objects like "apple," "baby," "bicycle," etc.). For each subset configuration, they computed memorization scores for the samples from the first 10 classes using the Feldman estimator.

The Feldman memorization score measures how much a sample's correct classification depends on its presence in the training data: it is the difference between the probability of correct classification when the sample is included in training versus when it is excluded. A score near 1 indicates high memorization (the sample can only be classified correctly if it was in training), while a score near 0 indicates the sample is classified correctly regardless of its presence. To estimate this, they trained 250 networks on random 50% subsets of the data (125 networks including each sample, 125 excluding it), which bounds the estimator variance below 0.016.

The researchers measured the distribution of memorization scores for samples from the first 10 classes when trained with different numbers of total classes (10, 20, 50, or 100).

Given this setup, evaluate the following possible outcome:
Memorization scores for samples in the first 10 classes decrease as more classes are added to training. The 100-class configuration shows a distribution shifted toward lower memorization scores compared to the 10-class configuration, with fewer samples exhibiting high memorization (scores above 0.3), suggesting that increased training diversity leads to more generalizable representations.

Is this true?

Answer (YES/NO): NO